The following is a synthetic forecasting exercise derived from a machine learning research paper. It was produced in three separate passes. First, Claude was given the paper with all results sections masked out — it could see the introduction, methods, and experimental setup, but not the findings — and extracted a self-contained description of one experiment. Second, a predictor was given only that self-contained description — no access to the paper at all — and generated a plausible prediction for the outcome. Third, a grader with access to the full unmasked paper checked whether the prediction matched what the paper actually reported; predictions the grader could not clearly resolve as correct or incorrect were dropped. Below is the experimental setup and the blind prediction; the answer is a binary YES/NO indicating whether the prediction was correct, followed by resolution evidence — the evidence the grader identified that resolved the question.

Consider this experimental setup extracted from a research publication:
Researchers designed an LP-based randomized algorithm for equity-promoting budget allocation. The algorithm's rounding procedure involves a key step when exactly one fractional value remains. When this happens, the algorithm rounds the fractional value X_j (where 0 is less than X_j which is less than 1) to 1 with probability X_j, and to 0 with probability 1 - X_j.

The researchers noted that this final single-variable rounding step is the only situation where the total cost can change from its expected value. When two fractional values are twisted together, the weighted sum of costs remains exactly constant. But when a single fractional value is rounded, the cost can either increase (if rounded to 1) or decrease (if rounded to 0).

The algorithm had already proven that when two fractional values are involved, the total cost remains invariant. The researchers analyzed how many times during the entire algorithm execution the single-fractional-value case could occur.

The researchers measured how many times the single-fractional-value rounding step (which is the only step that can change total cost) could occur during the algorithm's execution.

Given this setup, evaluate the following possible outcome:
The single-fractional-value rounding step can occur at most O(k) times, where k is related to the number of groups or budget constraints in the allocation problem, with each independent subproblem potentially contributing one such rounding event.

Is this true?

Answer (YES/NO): NO